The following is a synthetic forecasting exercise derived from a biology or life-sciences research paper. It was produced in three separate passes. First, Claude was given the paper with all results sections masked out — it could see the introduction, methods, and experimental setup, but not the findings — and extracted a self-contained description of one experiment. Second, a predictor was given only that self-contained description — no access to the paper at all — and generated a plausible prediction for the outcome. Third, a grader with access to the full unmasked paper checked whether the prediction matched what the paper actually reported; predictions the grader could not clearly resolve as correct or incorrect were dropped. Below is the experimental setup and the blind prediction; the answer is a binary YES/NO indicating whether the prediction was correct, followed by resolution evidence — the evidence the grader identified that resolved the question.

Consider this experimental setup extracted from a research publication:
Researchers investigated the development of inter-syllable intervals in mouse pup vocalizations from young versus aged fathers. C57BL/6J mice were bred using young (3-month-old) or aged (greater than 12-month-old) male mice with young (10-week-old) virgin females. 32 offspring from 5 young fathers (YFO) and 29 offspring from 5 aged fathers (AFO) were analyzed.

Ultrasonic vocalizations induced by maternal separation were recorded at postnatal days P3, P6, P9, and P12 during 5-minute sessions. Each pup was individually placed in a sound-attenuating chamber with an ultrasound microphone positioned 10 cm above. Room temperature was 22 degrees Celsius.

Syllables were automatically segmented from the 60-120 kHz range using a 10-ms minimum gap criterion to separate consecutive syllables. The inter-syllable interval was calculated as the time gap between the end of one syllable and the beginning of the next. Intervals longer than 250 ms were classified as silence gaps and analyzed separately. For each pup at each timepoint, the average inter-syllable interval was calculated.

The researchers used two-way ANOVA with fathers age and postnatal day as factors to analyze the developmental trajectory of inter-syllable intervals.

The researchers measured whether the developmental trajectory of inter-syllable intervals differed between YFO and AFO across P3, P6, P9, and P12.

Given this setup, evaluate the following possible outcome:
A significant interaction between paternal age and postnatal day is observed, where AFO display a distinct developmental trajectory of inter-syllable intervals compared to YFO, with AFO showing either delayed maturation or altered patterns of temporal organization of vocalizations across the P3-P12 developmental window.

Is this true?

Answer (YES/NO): YES